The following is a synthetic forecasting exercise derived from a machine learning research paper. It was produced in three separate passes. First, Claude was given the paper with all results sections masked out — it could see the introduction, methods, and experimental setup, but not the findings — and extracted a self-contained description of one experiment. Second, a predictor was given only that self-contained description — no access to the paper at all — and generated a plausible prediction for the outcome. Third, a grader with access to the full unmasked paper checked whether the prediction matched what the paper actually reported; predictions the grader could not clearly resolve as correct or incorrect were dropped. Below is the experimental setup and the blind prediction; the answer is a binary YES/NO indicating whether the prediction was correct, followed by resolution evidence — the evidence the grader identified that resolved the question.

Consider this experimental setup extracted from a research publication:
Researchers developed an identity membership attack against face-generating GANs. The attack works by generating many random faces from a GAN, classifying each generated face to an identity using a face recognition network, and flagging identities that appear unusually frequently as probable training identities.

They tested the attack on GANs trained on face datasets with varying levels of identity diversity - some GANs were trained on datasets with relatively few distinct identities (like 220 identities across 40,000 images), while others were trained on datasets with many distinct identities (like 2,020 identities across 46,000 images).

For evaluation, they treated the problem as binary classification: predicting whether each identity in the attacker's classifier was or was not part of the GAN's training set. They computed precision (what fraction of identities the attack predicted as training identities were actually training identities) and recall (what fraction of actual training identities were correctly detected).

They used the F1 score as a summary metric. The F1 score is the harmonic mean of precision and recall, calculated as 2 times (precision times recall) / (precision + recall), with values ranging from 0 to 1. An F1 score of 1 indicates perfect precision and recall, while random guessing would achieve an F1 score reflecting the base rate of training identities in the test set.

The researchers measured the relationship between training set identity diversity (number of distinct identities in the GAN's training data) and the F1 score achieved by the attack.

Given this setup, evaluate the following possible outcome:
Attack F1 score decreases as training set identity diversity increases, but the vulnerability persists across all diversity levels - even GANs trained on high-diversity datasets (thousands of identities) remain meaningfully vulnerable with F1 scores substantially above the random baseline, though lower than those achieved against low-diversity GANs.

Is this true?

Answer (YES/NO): NO